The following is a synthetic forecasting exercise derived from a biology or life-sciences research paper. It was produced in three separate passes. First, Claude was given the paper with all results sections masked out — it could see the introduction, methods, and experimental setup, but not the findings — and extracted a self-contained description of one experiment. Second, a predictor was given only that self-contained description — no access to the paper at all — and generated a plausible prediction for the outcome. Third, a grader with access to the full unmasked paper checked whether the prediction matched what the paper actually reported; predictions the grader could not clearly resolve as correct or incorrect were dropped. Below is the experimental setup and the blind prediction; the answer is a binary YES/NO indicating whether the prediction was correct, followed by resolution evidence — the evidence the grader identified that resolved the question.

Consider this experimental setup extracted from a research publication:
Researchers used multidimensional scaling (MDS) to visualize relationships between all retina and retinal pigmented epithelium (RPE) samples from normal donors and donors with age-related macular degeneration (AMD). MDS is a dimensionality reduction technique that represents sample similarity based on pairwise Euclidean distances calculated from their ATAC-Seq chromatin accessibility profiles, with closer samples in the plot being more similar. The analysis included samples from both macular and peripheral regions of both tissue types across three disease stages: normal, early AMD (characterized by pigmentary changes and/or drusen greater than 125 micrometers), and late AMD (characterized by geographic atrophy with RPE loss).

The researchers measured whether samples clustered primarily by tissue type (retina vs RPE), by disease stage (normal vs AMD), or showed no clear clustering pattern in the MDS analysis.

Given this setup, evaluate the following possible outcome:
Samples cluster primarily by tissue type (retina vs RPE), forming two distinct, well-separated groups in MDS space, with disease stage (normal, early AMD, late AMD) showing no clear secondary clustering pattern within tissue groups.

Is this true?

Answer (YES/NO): NO